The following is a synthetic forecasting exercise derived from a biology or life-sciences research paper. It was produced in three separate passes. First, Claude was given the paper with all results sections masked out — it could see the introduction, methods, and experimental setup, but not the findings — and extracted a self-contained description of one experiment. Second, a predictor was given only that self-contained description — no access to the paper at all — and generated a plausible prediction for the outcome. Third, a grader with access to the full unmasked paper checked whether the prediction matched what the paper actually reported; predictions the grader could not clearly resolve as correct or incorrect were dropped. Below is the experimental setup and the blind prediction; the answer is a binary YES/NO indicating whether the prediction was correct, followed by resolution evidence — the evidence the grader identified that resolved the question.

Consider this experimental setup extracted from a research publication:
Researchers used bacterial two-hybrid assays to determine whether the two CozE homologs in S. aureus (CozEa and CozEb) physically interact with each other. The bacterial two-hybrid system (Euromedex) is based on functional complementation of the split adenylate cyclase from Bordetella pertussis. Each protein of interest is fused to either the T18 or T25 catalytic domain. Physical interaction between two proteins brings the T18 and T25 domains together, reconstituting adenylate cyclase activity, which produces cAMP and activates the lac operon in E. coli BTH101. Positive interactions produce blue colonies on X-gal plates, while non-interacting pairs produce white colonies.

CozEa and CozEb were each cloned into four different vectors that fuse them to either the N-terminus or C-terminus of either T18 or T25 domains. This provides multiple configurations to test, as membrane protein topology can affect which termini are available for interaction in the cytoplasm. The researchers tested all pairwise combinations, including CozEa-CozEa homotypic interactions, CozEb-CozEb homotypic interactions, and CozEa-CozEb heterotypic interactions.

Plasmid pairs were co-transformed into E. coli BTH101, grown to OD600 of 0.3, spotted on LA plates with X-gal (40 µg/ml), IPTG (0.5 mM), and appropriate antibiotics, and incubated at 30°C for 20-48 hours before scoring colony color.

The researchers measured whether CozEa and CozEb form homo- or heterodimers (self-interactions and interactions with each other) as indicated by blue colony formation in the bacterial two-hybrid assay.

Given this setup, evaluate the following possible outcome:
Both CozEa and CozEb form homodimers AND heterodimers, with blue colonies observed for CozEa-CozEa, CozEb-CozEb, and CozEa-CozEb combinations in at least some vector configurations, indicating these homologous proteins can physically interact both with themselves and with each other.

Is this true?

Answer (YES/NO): YES